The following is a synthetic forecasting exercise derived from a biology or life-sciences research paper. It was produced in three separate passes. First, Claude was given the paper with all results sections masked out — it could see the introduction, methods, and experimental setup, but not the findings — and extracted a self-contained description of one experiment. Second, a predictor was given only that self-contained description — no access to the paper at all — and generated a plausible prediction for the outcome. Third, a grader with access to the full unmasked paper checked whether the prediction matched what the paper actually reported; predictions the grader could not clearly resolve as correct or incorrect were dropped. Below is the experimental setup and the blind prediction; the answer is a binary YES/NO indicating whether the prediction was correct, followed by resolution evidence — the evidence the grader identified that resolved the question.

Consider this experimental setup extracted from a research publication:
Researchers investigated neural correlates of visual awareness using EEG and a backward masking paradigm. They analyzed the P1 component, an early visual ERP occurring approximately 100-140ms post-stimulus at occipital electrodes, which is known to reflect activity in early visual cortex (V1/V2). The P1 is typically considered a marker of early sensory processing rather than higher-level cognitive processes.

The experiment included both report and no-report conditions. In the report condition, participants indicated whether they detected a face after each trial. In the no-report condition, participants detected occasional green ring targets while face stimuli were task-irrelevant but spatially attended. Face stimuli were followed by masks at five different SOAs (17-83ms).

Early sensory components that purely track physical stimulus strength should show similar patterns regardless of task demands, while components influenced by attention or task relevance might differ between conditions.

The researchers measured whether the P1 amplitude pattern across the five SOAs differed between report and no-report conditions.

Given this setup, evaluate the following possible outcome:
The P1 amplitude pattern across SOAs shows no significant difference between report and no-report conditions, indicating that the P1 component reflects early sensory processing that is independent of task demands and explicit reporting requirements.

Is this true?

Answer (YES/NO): YES